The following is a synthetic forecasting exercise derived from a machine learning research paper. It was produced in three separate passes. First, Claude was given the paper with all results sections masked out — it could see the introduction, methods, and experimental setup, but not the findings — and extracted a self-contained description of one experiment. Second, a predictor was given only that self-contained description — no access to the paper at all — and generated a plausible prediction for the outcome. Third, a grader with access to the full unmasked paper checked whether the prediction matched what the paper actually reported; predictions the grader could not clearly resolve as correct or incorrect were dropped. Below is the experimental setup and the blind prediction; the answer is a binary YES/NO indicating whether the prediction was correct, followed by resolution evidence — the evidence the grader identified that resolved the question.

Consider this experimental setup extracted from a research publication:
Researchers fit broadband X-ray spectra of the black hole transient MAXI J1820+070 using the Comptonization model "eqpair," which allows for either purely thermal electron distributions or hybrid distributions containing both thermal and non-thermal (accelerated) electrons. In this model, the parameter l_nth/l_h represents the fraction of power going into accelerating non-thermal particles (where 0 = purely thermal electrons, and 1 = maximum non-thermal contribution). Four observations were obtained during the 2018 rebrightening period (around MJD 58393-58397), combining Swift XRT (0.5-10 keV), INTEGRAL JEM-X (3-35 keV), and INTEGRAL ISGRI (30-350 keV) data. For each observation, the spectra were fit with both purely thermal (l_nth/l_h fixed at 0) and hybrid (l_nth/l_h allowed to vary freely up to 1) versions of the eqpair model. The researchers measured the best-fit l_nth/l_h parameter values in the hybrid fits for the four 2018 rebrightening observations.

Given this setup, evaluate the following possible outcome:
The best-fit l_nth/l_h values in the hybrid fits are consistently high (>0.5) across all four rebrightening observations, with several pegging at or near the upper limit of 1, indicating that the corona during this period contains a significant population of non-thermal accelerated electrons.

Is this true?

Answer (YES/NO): YES